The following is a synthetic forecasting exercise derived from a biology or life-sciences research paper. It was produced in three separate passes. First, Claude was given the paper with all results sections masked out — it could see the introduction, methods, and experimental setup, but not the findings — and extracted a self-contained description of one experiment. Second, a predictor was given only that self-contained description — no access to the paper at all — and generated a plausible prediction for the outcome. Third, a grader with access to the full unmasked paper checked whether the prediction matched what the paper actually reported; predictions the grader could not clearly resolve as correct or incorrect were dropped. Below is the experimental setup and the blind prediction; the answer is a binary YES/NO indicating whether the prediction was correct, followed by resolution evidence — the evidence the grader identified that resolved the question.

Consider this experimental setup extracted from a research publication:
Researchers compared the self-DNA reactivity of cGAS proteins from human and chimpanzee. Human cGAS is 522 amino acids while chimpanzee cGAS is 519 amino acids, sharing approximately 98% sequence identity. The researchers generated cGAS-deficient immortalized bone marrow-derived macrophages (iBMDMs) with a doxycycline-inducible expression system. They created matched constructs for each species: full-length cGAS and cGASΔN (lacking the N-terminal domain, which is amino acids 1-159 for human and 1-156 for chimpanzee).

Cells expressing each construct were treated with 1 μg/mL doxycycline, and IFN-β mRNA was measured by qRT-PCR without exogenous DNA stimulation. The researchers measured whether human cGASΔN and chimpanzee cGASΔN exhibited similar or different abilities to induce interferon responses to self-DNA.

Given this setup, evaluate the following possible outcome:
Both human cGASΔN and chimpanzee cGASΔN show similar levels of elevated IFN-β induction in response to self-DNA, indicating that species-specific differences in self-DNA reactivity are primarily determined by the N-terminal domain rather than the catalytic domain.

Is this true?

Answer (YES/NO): NO